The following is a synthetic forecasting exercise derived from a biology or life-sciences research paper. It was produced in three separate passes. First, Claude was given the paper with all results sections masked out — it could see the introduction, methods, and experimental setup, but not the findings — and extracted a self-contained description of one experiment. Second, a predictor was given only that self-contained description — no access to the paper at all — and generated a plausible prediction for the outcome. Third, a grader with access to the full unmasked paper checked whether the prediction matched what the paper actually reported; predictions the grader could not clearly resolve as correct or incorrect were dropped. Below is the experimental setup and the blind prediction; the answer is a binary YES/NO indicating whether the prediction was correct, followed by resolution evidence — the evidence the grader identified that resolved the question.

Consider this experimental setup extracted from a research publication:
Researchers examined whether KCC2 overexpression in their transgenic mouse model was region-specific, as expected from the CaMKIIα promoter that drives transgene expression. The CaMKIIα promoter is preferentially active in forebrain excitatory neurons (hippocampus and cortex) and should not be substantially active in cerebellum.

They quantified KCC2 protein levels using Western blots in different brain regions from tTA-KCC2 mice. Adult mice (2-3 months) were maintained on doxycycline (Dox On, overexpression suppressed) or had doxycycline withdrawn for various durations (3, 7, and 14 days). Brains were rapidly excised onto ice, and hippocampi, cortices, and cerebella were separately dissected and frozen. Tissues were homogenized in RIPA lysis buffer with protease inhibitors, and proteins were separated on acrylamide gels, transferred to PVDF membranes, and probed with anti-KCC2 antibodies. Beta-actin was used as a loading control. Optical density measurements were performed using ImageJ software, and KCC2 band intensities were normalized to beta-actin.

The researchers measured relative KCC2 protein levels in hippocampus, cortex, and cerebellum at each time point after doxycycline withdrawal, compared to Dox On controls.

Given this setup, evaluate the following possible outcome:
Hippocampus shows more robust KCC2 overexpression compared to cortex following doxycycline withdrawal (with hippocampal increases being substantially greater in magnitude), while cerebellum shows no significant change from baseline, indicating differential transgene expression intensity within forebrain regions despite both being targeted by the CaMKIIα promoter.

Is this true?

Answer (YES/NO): NO